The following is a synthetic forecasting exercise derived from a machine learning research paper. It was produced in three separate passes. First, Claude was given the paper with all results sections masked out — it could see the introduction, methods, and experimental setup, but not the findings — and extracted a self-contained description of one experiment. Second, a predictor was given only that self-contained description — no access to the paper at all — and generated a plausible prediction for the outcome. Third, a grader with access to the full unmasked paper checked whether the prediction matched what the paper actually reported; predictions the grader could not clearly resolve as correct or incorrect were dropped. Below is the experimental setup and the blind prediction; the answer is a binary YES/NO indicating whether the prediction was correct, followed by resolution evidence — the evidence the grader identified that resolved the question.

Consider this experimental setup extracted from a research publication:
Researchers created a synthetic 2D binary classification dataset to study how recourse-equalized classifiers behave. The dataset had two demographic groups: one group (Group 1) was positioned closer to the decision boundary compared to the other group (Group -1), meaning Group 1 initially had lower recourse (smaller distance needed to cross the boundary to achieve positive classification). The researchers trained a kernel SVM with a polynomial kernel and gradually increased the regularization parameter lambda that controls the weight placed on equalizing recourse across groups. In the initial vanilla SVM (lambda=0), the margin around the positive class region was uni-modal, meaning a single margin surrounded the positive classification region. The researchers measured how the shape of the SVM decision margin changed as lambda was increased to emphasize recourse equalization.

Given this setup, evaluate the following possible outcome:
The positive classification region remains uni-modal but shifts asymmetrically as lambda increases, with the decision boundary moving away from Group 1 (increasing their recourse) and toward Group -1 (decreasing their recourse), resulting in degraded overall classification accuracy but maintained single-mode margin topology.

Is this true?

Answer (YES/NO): NO